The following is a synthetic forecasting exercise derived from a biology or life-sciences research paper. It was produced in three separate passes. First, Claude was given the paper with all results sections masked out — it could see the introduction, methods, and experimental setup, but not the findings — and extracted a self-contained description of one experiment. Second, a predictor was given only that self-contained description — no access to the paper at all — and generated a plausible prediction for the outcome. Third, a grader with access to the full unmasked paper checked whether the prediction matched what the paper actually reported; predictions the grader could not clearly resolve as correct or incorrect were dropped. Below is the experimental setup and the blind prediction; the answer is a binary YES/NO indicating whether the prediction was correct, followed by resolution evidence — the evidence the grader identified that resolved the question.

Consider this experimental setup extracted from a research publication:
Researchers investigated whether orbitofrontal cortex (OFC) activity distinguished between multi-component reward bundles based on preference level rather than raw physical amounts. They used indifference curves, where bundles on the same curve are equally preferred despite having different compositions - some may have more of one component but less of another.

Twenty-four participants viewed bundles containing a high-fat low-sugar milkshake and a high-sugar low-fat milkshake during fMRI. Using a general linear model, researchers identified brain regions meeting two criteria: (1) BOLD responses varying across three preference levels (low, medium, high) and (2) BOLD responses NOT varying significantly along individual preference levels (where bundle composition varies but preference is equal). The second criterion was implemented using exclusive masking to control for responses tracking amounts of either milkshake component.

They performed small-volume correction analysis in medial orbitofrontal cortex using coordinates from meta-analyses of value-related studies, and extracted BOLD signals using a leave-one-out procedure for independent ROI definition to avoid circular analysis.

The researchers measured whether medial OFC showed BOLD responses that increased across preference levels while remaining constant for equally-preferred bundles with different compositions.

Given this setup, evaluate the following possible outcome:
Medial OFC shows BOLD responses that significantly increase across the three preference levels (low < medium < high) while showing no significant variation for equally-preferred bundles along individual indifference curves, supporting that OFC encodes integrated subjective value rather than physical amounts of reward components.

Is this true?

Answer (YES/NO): YES